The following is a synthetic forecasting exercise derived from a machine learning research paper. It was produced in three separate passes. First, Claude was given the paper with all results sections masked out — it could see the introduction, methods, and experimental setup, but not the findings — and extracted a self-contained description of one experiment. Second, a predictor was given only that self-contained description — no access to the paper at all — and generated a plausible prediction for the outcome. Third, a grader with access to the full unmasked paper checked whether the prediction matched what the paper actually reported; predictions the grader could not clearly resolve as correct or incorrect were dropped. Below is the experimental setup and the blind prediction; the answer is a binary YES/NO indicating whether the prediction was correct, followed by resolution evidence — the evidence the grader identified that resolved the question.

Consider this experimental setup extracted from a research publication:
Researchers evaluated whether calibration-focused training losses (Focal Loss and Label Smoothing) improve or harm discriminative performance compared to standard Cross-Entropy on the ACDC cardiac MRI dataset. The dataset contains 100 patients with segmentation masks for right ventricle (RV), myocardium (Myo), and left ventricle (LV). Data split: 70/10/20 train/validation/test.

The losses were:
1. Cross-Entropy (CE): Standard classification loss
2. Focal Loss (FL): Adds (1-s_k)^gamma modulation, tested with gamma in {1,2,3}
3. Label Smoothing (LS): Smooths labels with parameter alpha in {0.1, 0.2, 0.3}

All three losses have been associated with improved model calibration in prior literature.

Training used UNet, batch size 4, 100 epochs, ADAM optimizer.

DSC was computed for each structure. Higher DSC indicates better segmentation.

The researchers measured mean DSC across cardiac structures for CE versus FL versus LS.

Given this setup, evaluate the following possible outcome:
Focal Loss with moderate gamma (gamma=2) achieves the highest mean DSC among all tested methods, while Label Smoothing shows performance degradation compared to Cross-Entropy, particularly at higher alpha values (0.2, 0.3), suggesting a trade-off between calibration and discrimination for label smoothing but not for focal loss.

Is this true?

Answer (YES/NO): NO